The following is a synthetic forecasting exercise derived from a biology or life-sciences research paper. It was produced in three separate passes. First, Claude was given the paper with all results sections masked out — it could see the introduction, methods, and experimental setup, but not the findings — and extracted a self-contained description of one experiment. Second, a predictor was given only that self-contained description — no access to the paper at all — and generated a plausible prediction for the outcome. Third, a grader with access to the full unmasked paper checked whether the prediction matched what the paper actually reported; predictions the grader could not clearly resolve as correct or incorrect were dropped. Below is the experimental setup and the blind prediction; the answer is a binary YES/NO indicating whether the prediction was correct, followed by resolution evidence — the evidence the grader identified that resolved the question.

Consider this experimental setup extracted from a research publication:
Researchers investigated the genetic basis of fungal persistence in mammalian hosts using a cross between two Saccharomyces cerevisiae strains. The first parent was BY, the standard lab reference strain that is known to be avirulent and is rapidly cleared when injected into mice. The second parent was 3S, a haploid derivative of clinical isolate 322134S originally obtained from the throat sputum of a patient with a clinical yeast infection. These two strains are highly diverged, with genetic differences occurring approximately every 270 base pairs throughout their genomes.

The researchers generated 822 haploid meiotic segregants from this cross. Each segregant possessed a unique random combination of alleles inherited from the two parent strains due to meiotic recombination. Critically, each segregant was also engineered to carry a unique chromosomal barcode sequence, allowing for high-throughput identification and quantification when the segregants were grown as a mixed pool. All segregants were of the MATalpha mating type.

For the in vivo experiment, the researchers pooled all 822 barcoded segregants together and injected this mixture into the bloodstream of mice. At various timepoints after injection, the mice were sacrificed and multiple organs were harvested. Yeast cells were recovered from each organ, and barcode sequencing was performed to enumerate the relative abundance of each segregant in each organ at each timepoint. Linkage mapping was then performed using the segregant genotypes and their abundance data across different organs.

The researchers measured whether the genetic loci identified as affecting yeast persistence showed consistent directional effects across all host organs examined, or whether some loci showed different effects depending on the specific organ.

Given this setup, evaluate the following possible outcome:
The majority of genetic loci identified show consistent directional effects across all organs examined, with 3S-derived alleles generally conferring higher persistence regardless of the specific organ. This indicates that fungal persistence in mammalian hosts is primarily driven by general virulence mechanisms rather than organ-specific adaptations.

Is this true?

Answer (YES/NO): NO